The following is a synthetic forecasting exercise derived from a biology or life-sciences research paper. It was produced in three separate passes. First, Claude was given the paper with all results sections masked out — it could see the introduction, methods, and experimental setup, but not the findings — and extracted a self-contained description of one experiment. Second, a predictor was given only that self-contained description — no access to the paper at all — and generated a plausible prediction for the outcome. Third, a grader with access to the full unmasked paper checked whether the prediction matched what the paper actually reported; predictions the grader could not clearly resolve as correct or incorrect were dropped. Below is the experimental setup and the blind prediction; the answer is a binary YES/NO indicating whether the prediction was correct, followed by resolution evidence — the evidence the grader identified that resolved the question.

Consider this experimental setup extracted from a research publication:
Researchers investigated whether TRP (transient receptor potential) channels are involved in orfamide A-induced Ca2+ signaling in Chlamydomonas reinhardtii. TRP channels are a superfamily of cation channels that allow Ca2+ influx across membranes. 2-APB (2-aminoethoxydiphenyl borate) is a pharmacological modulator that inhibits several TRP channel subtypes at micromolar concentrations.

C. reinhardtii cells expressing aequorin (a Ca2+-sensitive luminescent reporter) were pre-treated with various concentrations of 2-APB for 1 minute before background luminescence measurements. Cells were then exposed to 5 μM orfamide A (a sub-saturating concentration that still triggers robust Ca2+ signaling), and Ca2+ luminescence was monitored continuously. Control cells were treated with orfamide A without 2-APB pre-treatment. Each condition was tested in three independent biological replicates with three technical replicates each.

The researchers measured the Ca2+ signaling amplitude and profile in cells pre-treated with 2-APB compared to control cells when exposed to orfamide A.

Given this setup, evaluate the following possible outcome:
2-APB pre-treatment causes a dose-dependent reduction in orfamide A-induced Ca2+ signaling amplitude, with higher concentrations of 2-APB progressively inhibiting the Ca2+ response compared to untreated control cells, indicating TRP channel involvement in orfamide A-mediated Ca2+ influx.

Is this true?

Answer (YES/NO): NO